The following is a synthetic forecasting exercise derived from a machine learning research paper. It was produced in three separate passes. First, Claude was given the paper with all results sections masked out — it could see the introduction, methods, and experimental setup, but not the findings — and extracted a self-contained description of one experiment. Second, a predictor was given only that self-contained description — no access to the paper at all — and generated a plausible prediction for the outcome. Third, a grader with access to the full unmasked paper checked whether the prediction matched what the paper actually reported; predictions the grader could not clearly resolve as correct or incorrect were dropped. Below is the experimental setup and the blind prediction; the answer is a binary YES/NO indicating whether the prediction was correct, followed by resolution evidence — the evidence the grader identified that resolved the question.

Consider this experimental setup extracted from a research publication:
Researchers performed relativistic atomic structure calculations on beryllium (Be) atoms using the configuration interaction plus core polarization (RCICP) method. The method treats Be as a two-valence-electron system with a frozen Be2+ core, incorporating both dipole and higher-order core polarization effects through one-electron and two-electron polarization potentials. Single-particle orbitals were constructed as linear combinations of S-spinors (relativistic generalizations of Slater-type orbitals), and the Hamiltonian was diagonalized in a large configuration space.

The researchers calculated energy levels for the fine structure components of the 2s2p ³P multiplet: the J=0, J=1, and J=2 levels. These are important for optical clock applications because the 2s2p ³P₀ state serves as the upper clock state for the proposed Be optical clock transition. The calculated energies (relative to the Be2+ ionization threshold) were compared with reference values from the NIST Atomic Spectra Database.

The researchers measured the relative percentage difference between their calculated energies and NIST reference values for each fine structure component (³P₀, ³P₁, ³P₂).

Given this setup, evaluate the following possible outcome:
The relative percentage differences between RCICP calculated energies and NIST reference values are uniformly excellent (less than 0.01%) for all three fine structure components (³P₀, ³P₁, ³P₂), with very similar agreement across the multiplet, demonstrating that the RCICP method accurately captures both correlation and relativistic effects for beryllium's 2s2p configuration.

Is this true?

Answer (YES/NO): YES